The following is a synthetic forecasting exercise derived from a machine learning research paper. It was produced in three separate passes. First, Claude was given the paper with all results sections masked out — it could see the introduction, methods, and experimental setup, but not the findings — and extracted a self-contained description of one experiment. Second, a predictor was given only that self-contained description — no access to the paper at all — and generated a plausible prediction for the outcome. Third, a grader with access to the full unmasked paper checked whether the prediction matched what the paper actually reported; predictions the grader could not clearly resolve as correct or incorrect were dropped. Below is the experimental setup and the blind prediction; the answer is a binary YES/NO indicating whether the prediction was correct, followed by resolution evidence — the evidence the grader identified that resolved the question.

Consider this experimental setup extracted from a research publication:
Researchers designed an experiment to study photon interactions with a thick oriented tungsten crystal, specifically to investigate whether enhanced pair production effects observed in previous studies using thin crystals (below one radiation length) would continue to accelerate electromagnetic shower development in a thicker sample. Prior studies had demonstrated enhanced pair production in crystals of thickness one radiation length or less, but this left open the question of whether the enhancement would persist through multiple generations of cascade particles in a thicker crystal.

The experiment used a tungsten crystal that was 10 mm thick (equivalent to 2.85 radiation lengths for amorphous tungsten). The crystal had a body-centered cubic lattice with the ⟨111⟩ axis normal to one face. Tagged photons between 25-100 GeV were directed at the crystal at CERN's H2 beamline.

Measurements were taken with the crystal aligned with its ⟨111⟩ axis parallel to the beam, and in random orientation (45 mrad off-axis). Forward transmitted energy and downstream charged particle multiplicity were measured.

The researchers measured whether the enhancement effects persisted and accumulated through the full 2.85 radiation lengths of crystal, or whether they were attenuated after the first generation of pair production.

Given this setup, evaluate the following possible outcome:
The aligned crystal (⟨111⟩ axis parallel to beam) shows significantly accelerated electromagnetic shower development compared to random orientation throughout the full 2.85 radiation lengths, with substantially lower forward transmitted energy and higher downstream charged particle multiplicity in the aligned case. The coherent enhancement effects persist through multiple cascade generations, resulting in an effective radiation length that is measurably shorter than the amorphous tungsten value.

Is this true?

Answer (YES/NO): YES